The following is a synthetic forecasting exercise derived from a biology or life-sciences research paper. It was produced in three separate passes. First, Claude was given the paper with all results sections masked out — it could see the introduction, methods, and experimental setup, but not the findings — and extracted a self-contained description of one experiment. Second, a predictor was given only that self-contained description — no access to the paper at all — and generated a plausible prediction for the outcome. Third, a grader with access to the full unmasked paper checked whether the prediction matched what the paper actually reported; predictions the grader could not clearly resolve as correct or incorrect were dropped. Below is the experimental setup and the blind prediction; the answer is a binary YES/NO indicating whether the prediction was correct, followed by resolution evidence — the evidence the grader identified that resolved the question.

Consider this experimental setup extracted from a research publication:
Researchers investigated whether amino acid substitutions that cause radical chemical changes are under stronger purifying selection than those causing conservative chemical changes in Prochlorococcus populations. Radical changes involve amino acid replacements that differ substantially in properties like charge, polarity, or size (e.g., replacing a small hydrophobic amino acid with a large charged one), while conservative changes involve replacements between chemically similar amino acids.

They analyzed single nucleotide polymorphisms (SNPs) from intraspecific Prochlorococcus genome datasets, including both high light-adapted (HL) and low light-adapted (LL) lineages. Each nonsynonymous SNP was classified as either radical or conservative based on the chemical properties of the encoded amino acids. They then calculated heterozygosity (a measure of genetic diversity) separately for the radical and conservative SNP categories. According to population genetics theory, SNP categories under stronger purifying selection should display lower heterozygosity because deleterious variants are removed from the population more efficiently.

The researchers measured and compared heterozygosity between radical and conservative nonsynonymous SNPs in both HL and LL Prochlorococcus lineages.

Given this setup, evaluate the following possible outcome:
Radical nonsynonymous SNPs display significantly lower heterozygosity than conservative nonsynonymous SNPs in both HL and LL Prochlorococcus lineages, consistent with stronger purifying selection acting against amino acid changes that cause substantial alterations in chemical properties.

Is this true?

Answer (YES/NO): YES